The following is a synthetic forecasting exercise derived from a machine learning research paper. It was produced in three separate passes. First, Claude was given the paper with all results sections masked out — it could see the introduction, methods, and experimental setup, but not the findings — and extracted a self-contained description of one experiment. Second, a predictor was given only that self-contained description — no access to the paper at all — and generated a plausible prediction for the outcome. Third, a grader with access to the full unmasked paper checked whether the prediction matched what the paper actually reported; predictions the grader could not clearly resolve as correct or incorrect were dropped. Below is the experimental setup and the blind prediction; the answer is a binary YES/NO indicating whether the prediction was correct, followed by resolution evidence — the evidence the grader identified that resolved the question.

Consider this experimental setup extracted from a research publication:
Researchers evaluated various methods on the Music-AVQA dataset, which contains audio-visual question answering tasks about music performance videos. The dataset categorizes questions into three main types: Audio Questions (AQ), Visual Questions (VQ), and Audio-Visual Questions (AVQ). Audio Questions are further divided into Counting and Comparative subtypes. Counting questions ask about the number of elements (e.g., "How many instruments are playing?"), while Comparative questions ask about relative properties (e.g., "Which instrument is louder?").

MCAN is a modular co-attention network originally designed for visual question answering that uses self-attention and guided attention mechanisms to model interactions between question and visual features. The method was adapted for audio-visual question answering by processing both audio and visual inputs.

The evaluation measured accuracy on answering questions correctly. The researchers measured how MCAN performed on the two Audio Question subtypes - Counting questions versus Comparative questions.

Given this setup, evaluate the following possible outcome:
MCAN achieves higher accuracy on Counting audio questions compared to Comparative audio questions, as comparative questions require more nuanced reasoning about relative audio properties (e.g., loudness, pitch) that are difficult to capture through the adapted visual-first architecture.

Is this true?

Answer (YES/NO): YES